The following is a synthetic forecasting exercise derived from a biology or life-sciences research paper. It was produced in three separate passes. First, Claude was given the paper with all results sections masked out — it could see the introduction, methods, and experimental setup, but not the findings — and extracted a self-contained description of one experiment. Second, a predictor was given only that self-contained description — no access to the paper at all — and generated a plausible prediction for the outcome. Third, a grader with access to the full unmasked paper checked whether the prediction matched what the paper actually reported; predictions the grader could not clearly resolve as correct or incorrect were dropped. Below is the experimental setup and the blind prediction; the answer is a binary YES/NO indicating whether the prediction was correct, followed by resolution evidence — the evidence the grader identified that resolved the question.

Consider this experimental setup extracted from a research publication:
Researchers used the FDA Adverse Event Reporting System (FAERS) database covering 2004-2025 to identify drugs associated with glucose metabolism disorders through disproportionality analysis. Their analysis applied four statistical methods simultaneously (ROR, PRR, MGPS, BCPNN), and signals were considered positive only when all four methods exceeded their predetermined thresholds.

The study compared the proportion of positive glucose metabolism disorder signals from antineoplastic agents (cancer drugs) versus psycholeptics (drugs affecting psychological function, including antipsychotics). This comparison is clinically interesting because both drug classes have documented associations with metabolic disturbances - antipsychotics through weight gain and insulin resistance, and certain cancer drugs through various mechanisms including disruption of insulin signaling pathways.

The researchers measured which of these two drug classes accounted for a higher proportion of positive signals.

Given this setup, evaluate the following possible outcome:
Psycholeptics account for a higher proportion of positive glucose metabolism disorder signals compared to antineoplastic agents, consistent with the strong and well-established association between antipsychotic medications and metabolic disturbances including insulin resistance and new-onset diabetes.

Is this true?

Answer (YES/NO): NO